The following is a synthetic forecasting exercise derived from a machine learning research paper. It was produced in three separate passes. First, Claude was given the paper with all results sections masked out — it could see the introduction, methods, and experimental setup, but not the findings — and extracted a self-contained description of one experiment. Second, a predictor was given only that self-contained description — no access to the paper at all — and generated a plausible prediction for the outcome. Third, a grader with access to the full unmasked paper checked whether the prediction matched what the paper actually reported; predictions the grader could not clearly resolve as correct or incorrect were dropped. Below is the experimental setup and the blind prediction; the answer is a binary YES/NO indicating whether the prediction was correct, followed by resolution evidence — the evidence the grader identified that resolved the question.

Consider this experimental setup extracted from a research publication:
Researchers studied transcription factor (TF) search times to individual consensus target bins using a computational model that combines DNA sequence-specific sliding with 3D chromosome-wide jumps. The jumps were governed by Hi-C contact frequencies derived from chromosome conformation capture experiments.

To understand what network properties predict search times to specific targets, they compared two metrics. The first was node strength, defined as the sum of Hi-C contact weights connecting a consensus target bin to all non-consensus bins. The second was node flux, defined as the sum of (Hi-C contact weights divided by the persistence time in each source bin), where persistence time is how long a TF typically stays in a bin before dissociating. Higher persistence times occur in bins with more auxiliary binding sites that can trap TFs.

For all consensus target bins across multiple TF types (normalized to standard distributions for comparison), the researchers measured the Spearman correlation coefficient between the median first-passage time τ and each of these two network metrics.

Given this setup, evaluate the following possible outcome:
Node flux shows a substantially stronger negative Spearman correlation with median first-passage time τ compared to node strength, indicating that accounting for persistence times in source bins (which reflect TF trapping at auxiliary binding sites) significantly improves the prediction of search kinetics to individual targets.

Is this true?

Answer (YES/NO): YES